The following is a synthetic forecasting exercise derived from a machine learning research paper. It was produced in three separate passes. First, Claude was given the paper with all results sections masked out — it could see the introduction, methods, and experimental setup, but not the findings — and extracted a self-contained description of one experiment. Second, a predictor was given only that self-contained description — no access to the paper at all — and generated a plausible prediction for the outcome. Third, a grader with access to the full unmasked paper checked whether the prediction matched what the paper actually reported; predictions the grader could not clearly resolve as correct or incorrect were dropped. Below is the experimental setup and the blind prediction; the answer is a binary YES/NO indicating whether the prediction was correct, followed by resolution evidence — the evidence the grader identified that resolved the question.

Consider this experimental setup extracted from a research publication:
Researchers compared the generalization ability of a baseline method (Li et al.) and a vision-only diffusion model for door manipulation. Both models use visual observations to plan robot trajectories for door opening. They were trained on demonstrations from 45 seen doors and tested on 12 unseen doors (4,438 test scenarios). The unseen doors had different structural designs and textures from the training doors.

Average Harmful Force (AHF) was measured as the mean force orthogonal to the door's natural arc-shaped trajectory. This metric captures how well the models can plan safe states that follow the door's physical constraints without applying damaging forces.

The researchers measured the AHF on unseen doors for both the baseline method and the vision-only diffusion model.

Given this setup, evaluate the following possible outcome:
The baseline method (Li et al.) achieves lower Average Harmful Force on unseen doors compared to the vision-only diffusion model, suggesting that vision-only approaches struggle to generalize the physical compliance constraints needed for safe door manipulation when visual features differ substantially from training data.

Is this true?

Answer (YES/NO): YES